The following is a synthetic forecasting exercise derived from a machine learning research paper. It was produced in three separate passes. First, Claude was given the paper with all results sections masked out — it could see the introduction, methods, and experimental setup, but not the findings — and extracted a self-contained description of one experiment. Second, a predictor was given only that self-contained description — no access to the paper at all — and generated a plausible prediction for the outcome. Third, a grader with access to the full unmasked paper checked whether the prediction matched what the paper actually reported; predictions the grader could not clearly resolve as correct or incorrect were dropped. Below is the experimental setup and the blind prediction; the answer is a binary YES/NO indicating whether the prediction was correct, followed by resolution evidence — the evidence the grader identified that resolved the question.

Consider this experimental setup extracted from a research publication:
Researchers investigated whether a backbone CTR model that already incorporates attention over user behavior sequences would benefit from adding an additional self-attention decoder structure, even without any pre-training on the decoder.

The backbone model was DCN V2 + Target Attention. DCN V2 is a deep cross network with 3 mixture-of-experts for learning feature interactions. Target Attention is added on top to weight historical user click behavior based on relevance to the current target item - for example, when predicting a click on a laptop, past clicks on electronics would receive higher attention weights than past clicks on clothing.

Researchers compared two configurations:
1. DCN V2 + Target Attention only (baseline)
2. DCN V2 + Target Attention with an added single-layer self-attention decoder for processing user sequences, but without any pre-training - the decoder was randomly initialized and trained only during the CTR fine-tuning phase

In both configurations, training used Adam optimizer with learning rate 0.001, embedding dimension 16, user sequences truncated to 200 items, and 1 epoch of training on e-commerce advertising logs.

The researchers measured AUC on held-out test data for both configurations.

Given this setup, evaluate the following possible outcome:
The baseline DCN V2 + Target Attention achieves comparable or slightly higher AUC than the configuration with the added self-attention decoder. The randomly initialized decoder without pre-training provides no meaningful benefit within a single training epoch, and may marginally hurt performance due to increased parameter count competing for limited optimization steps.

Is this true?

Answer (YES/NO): NO